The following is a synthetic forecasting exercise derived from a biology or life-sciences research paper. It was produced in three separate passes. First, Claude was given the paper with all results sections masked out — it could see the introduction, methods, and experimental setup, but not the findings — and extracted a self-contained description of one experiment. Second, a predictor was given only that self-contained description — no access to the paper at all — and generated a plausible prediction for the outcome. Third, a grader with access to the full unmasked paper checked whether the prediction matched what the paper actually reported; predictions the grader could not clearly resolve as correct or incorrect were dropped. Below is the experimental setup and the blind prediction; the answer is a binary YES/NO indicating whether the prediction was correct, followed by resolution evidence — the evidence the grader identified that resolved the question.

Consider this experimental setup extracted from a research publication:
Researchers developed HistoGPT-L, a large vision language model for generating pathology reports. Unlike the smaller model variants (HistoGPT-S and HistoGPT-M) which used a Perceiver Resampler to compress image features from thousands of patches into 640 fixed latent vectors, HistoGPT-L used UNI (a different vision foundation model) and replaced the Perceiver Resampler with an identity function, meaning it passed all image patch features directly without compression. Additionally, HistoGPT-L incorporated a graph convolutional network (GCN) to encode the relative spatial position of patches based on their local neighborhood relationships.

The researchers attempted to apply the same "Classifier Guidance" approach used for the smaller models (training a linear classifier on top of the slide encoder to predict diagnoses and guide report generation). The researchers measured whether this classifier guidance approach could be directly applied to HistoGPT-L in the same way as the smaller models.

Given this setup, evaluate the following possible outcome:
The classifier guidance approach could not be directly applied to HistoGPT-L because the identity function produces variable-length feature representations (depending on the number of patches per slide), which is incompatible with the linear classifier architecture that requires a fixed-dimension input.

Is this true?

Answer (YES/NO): YES